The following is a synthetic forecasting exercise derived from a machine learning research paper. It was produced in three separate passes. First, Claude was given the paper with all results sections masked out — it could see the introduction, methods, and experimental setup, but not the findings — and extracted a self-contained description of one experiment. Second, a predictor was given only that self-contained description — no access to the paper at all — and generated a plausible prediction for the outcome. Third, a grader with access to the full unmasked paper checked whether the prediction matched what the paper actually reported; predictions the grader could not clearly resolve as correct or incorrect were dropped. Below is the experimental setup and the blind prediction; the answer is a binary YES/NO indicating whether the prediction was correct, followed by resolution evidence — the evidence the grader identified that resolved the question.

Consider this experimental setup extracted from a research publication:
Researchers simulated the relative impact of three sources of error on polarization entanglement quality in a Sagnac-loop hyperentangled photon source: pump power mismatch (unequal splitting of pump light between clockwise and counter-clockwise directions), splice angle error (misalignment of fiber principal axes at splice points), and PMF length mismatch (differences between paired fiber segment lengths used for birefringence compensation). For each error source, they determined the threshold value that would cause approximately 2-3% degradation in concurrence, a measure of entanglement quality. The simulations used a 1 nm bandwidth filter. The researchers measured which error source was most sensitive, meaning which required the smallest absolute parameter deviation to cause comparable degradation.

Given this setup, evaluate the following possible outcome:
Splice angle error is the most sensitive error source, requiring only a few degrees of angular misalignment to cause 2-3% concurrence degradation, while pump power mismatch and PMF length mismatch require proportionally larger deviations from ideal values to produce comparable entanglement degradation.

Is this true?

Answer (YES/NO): NO